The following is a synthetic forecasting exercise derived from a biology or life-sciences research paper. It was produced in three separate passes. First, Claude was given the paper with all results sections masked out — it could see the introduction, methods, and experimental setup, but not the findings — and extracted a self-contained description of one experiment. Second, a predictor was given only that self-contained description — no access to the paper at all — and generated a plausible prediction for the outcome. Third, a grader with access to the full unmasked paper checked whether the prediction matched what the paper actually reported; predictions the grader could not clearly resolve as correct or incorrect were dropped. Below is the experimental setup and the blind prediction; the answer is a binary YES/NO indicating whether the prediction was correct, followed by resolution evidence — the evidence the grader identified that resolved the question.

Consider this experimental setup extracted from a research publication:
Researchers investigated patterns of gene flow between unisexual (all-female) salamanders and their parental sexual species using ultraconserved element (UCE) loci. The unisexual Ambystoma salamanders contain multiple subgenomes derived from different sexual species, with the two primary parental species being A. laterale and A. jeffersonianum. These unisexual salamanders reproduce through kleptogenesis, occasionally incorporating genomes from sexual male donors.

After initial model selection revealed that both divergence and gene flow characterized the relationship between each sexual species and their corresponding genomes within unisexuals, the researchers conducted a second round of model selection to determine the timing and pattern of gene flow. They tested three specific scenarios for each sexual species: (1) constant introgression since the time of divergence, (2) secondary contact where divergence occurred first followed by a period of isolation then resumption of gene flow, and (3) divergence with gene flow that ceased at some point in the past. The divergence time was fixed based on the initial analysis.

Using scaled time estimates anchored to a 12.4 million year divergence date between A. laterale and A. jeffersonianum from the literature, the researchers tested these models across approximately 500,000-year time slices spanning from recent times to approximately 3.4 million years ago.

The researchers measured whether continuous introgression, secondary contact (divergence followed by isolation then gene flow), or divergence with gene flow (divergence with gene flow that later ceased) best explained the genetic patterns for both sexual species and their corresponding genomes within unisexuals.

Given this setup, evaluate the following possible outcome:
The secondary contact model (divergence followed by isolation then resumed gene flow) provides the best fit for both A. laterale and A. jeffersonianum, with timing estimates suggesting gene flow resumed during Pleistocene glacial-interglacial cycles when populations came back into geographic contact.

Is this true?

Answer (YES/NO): YES